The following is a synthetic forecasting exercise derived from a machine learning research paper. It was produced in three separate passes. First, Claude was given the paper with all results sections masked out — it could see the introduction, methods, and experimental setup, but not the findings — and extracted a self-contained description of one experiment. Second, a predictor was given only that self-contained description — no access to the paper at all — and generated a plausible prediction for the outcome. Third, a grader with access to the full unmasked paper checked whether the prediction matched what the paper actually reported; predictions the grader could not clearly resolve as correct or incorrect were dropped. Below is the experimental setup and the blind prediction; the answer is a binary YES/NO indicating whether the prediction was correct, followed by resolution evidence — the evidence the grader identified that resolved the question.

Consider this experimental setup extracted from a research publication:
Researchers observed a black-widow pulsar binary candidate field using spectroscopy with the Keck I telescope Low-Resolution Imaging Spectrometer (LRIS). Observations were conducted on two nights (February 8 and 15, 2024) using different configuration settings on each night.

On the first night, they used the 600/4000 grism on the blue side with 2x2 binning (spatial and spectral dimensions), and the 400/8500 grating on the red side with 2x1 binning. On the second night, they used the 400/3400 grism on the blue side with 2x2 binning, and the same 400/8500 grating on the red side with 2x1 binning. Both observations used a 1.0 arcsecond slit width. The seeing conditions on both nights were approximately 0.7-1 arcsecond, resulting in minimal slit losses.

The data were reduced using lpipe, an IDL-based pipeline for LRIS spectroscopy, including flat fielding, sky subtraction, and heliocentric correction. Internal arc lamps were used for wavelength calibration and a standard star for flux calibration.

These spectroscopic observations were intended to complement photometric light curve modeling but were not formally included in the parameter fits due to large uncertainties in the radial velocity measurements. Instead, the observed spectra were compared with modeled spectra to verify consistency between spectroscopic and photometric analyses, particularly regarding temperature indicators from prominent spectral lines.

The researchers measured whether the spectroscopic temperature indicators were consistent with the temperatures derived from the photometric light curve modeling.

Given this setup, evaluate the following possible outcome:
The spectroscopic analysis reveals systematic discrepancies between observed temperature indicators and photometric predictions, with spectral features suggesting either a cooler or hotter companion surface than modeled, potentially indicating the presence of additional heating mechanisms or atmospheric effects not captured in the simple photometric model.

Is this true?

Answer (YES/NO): NO